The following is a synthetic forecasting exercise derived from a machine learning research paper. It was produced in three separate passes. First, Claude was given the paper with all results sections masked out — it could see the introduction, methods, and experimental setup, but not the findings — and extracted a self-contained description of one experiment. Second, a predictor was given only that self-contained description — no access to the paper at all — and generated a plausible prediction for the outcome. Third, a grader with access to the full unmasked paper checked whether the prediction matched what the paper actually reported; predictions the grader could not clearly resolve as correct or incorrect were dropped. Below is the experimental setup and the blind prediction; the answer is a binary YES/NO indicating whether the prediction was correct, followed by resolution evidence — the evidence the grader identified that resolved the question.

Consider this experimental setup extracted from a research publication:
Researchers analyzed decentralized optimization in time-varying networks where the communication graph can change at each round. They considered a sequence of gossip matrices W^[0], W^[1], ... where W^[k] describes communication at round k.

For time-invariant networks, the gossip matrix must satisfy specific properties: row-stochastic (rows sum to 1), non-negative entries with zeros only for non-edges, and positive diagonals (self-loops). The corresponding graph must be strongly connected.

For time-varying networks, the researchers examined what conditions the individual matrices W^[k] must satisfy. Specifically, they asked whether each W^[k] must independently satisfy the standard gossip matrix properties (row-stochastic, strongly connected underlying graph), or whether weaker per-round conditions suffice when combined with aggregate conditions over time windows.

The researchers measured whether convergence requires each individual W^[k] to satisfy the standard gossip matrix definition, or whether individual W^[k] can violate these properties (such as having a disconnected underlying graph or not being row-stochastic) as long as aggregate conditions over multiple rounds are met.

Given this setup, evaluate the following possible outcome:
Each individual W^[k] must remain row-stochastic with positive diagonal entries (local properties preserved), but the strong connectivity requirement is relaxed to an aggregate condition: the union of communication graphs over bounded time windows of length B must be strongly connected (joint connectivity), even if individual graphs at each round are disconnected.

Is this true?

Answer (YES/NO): NO